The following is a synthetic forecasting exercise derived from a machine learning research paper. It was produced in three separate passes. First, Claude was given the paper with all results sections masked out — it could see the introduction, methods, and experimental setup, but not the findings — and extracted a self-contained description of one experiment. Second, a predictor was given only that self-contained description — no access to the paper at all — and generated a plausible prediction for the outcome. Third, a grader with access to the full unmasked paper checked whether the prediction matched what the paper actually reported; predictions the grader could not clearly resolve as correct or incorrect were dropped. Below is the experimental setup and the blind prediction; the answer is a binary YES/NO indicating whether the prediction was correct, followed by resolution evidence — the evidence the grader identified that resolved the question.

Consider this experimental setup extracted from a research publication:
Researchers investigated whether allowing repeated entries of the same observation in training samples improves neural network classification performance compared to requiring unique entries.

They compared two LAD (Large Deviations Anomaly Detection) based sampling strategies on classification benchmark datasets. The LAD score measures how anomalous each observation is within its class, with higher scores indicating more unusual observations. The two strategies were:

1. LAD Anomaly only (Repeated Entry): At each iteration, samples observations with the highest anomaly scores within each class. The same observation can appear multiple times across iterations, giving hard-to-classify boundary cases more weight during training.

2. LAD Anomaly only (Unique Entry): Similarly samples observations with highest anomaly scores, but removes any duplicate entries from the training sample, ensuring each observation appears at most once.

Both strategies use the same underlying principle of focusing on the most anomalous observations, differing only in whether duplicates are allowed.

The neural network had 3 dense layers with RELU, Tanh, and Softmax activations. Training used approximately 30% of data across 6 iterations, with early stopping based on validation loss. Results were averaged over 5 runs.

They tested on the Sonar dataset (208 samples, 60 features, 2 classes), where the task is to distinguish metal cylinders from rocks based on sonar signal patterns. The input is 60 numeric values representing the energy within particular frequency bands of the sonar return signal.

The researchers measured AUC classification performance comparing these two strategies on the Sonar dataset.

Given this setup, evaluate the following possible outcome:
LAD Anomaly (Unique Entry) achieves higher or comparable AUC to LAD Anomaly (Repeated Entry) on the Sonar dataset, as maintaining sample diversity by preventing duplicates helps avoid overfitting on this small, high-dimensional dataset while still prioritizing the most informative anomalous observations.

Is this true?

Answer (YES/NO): YES